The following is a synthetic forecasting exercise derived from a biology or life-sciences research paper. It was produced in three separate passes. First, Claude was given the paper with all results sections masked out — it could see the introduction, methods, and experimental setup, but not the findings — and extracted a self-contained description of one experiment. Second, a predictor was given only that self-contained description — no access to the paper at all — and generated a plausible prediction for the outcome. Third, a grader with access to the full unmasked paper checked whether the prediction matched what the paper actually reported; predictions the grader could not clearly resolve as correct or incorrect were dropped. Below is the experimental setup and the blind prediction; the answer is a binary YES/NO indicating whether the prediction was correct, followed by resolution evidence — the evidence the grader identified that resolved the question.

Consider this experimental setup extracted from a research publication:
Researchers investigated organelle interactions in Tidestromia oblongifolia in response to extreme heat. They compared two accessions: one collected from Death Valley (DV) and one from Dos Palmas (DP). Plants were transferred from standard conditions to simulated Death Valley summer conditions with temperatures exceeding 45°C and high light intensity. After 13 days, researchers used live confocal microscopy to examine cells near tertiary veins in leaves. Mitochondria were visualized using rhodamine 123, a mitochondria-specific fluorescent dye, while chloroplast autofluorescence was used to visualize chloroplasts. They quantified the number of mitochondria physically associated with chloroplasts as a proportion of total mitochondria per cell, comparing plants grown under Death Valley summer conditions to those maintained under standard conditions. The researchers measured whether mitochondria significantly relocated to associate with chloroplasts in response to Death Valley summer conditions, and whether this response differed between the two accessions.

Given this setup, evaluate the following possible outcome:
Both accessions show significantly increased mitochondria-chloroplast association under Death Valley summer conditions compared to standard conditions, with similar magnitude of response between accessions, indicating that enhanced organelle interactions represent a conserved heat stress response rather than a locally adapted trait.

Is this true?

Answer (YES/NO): NO